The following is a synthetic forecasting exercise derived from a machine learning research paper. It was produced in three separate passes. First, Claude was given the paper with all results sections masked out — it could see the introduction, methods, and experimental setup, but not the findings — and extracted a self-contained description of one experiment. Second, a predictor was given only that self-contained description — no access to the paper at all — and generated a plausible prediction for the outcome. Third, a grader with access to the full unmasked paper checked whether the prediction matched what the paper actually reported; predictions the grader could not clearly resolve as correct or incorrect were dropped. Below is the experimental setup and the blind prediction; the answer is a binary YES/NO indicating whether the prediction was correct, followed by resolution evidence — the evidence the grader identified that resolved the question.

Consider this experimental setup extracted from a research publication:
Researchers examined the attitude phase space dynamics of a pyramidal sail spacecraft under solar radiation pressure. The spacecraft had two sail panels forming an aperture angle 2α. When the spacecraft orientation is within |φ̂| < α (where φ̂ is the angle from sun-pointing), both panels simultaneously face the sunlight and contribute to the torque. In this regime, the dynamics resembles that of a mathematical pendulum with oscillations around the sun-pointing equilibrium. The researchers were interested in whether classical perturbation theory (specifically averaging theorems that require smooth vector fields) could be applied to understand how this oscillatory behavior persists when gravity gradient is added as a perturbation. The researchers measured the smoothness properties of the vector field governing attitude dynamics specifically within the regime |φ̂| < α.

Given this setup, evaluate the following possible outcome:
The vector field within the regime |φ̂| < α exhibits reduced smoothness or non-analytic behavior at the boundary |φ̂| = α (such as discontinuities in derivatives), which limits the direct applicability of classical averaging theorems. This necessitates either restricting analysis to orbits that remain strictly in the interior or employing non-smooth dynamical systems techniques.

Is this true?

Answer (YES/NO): NO